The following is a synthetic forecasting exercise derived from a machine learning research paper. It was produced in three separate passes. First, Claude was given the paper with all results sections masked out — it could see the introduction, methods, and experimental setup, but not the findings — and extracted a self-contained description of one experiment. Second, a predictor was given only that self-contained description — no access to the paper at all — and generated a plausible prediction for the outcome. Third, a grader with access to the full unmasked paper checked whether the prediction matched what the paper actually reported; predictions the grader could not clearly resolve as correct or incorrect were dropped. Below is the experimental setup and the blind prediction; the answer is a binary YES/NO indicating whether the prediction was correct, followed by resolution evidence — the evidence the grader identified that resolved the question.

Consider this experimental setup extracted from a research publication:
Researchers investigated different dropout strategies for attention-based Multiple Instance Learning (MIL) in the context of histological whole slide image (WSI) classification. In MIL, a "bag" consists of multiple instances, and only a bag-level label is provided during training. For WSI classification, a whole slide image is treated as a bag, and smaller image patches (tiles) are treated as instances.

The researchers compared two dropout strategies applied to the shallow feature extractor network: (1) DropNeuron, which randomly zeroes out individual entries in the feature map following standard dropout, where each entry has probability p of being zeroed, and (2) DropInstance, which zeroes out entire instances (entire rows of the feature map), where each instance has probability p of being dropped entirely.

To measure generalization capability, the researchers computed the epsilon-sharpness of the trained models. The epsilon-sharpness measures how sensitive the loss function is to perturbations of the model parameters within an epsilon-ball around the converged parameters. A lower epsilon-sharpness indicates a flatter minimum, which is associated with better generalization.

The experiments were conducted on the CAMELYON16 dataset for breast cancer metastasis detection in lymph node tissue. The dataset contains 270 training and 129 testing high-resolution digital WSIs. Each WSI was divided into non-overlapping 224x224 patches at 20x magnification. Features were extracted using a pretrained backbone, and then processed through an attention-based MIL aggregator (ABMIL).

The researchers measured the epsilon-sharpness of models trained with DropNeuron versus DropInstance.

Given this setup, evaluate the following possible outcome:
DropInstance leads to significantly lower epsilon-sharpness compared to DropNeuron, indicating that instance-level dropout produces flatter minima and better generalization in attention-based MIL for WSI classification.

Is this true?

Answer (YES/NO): YES